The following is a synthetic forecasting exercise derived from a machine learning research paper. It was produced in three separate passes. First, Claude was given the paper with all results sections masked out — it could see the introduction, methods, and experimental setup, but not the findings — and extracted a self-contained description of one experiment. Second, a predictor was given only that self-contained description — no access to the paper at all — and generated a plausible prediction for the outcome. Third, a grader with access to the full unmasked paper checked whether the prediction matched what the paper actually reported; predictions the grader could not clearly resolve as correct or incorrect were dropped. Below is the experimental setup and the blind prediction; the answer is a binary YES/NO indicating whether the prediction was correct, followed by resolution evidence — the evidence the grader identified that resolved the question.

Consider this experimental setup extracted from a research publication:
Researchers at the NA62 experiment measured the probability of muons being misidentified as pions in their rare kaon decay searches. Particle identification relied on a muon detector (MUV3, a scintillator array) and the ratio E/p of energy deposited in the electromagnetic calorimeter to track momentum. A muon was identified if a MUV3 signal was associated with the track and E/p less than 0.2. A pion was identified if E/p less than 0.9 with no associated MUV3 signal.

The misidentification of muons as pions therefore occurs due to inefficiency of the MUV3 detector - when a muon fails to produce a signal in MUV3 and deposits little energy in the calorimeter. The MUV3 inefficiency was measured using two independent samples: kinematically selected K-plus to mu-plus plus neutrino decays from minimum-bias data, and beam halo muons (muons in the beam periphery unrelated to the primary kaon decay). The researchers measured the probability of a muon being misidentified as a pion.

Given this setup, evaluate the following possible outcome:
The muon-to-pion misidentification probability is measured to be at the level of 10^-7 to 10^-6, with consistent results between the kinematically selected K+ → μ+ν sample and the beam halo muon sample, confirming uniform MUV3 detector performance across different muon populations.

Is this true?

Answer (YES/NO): NO